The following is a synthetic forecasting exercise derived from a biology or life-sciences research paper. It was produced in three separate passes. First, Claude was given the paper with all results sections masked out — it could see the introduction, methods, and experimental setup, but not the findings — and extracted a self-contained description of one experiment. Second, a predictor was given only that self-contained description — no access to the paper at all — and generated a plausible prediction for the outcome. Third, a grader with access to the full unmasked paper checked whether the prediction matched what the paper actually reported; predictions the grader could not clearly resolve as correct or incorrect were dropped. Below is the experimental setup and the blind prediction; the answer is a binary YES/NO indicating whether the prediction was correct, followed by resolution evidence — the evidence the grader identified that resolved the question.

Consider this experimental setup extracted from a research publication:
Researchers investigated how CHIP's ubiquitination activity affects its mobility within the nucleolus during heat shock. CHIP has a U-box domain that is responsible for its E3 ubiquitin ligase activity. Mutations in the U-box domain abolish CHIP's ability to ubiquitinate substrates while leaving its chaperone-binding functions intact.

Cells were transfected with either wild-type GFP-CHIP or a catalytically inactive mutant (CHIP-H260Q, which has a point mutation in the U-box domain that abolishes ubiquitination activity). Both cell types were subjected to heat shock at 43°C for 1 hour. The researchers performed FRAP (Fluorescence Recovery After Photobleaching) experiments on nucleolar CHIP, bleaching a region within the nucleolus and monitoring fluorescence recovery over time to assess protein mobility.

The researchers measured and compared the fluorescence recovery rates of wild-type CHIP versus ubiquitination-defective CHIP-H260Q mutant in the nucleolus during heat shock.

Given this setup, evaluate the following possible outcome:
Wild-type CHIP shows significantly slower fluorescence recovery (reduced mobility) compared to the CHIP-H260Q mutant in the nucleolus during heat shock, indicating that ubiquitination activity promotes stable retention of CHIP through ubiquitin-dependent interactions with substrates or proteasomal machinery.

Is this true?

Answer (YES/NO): NO